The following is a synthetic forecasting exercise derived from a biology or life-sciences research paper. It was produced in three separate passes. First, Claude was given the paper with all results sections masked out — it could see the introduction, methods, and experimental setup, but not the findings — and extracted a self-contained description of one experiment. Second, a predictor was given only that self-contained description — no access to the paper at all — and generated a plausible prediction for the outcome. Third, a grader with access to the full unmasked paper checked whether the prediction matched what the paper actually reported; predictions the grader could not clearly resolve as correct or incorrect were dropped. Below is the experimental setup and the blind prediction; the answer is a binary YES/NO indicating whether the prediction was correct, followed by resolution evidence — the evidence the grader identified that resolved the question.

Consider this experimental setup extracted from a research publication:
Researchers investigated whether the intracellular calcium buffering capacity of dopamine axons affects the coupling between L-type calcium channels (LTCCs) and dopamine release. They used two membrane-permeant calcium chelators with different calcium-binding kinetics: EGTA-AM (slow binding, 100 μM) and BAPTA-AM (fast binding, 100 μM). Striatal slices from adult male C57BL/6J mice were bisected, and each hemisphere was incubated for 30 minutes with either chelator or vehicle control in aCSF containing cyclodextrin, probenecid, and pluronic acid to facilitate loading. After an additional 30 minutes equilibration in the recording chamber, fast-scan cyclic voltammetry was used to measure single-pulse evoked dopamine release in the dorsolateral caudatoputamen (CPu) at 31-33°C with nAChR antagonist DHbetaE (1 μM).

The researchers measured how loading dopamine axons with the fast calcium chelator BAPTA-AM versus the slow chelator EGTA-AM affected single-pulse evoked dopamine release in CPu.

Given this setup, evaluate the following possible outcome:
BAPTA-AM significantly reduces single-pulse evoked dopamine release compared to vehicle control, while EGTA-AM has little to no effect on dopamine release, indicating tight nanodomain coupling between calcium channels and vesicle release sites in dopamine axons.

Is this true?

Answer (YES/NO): NO